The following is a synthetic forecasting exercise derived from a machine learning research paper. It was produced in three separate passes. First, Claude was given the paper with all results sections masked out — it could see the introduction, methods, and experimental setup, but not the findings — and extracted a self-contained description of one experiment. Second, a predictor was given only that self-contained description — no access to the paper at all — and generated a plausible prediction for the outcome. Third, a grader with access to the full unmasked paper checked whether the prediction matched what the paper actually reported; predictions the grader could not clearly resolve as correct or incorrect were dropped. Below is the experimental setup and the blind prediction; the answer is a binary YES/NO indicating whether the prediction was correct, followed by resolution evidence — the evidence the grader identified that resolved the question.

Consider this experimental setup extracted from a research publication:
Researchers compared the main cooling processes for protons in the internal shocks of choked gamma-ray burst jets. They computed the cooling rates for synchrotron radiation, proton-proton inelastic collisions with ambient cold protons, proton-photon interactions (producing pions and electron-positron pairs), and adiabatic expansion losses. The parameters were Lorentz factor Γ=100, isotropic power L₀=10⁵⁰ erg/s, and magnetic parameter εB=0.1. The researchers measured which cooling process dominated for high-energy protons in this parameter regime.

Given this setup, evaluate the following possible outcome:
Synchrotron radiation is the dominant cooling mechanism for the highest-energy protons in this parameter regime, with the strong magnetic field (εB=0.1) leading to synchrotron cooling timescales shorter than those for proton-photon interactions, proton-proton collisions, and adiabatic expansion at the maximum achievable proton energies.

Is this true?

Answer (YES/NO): NO